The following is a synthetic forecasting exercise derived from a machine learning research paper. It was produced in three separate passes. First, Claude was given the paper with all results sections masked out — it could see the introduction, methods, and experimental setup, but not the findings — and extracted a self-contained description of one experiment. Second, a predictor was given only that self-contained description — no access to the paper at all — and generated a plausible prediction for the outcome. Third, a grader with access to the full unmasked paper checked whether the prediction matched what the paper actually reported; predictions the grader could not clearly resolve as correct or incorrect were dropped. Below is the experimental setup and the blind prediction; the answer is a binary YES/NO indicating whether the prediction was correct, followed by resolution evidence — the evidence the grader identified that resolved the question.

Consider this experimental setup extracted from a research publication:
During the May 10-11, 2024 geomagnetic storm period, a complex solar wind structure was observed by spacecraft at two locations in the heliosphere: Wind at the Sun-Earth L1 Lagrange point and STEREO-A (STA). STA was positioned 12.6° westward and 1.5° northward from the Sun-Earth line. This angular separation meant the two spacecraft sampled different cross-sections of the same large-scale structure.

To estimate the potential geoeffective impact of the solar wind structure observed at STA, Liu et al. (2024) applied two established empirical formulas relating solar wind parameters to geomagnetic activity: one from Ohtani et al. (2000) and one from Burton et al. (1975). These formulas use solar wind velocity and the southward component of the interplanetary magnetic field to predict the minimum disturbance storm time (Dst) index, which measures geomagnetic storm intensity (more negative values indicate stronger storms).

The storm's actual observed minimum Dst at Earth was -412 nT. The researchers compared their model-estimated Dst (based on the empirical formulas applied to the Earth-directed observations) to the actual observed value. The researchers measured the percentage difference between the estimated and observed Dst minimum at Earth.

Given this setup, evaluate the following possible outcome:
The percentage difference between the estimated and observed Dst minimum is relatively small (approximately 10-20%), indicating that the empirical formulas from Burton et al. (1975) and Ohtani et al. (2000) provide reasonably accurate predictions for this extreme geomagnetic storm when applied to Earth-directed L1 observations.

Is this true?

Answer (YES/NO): NO